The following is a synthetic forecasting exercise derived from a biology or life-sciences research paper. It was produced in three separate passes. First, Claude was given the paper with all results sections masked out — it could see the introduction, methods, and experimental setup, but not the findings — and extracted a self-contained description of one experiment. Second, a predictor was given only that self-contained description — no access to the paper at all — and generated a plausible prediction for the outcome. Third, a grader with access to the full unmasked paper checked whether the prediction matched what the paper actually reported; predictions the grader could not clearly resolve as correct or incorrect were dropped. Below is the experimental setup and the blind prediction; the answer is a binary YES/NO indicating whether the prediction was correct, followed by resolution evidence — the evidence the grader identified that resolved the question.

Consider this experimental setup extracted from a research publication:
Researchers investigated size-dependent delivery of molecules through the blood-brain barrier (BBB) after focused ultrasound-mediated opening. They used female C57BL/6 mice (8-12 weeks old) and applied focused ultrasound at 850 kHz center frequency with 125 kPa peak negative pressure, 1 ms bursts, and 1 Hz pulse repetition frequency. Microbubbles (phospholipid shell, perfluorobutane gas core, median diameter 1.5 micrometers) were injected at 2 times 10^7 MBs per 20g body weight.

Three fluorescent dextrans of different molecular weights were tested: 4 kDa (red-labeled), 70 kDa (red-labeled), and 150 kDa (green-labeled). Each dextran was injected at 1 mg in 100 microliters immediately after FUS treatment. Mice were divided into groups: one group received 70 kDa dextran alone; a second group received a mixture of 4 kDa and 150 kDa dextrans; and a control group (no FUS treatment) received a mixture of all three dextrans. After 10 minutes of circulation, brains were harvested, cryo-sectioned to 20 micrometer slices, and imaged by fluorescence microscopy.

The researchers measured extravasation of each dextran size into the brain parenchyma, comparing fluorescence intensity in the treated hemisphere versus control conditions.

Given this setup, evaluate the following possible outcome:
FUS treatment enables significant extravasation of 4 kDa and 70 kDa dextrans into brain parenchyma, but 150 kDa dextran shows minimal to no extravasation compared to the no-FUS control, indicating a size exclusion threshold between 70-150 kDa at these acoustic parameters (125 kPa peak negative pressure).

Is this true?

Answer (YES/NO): NO